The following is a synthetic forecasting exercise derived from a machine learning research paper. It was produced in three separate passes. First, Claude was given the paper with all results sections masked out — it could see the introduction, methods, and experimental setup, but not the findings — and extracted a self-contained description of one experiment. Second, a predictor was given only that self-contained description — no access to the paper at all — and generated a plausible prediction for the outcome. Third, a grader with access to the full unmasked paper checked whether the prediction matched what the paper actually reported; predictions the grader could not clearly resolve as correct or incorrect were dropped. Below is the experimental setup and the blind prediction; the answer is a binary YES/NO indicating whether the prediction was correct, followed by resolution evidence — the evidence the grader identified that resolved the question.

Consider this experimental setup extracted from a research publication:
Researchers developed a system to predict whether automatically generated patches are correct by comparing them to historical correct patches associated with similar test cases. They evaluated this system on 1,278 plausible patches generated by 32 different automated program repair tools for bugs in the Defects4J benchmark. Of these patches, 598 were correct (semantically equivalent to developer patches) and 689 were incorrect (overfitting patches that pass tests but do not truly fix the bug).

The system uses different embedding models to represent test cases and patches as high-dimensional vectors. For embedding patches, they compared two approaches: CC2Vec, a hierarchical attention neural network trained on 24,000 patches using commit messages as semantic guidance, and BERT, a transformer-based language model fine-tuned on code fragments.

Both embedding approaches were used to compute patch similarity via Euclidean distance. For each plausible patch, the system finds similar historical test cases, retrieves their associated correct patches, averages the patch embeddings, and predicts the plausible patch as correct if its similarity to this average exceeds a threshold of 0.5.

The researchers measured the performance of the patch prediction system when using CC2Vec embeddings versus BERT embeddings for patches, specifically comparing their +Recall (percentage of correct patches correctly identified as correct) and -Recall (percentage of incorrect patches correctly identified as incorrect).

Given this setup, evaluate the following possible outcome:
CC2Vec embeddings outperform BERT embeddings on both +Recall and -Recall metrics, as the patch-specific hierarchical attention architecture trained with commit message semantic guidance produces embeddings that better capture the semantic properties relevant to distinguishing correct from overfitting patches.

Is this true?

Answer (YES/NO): NO